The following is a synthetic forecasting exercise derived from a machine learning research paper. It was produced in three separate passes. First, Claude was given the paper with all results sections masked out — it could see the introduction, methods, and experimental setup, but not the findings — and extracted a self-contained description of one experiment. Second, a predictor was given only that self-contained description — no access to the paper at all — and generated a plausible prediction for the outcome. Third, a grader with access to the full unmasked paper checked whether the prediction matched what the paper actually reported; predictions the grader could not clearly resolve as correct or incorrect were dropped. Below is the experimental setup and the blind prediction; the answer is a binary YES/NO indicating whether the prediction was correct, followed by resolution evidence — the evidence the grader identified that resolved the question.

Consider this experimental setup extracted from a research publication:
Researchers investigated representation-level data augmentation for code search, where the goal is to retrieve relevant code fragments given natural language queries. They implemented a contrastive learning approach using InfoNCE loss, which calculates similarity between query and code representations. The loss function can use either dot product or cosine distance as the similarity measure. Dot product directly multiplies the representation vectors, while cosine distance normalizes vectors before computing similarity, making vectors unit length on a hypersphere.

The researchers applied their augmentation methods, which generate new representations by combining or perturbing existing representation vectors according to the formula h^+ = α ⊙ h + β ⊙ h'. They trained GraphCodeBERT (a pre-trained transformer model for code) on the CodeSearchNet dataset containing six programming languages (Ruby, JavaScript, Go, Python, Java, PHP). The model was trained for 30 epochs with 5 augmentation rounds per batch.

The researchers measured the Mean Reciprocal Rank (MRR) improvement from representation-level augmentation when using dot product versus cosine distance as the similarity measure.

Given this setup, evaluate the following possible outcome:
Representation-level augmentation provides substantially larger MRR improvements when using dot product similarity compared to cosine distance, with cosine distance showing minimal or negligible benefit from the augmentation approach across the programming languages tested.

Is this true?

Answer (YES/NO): NO